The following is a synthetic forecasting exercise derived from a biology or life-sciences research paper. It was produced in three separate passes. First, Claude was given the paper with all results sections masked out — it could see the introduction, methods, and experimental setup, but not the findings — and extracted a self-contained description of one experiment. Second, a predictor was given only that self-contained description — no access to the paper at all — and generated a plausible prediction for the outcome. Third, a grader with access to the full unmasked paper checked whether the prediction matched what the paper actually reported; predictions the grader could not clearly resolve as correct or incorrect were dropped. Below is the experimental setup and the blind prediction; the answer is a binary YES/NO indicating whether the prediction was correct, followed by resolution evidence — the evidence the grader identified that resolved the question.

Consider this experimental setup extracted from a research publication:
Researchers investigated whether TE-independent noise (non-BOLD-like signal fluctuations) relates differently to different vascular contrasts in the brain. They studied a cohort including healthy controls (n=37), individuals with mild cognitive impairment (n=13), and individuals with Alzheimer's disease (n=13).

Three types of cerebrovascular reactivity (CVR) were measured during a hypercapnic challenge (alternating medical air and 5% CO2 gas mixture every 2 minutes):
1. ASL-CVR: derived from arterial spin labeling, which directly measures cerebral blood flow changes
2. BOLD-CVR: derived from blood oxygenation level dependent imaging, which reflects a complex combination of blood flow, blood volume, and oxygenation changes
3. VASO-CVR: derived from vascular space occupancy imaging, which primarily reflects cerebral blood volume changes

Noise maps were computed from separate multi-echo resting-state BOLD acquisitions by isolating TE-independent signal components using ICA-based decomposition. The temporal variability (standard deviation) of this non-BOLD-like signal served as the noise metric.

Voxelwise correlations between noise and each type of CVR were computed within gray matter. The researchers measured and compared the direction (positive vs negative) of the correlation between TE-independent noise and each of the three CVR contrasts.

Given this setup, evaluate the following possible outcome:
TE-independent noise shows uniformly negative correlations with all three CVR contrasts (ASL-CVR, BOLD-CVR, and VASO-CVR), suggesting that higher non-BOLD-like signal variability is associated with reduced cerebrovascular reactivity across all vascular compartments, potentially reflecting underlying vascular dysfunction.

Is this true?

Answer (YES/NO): NO